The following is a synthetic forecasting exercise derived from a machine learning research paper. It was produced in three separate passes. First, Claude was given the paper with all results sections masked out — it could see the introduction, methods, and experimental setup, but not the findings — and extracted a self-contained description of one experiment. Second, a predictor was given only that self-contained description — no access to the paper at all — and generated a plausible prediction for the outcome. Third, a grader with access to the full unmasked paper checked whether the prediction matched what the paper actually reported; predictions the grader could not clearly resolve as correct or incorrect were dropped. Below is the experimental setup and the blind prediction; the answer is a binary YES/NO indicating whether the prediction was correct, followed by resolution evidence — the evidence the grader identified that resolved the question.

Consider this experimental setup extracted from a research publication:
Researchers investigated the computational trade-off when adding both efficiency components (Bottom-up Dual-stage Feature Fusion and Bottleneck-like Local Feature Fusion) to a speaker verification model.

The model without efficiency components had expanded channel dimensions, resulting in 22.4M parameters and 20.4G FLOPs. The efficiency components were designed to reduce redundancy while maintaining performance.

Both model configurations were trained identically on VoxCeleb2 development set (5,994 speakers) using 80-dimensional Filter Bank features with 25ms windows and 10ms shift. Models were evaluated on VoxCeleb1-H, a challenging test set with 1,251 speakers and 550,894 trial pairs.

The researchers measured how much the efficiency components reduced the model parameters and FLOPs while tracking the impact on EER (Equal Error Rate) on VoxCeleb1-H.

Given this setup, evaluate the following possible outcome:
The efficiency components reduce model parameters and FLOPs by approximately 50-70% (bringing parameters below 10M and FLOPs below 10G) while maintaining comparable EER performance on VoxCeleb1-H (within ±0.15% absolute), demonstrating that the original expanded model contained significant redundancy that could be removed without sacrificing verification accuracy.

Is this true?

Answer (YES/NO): NO